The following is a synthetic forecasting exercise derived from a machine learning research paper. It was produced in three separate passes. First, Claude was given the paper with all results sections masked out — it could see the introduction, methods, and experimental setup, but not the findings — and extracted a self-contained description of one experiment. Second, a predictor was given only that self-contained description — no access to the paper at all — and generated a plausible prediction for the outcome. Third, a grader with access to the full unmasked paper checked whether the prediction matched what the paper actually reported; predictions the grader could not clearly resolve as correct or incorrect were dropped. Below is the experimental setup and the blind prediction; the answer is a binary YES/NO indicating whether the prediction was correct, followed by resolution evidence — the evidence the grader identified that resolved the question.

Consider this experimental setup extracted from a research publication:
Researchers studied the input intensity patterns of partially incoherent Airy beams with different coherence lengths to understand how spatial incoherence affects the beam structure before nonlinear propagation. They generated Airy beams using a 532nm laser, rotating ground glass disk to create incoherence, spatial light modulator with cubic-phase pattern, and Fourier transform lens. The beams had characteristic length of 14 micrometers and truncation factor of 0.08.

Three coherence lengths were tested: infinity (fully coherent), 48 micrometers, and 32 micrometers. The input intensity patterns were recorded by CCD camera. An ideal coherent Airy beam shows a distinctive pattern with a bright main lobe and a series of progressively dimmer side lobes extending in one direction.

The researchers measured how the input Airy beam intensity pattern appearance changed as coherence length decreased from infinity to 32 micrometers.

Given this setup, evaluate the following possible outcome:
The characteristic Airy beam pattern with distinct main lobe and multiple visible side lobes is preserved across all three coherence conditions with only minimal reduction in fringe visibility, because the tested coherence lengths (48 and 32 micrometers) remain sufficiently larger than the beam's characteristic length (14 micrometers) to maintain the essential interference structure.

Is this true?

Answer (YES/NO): NO